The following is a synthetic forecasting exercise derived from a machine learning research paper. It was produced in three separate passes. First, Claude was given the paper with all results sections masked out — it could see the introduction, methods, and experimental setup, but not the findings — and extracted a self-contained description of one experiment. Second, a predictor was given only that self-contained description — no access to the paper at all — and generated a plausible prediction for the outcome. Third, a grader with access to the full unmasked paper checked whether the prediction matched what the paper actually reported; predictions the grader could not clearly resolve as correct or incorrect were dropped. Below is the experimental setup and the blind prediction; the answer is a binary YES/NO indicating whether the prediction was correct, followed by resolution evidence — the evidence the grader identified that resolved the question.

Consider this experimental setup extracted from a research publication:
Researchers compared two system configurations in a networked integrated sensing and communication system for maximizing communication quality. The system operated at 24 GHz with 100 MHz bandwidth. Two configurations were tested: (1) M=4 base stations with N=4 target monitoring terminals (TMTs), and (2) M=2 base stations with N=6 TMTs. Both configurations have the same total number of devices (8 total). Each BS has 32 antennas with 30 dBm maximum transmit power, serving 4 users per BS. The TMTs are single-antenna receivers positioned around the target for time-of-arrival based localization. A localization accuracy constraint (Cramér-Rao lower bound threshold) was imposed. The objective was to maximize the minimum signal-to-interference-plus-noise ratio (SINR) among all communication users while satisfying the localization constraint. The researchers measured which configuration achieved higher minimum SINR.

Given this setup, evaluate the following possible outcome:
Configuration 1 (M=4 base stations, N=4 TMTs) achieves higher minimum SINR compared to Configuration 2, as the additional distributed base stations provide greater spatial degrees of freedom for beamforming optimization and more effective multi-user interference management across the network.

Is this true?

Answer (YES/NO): NO